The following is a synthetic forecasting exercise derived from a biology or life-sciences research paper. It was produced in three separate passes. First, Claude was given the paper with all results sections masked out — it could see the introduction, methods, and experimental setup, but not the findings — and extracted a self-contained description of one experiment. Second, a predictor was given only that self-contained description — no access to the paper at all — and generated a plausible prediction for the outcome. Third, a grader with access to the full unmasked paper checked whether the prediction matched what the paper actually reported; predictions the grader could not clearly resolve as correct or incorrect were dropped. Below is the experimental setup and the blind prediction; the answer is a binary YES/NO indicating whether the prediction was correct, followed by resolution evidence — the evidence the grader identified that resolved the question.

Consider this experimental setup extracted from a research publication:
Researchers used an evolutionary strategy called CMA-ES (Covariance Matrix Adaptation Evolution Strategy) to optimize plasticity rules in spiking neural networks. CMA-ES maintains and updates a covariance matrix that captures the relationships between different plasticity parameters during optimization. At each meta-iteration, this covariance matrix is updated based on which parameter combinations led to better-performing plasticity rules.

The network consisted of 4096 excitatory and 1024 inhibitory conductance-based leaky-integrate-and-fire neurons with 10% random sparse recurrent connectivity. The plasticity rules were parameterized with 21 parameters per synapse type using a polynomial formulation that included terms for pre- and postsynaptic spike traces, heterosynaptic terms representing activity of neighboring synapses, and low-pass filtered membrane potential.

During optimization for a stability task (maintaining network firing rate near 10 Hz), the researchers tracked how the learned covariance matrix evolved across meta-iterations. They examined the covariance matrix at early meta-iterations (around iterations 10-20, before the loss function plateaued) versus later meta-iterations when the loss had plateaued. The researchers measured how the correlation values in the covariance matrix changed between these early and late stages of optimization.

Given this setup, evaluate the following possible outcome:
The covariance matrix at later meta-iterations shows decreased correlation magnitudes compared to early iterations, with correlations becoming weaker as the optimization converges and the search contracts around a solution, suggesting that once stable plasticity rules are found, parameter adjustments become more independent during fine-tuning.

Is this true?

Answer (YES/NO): NO